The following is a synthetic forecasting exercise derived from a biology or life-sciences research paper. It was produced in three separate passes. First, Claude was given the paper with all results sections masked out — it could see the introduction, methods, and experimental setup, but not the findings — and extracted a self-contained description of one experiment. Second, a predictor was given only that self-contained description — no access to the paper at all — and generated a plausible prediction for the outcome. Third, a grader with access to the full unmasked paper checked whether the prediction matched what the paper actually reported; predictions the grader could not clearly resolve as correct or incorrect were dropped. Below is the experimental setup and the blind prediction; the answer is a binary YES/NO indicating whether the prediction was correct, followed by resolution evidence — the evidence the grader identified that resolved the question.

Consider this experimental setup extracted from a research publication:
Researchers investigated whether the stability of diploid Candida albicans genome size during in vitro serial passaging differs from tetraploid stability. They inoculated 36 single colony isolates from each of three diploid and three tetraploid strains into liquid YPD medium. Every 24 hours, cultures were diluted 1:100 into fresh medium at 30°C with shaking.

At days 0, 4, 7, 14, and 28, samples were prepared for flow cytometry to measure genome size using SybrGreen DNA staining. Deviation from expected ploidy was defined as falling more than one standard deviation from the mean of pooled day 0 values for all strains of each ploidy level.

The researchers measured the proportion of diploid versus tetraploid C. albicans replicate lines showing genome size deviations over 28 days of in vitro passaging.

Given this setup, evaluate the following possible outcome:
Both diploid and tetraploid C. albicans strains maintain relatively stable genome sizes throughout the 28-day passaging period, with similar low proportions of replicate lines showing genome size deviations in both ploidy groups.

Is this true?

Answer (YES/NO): NO